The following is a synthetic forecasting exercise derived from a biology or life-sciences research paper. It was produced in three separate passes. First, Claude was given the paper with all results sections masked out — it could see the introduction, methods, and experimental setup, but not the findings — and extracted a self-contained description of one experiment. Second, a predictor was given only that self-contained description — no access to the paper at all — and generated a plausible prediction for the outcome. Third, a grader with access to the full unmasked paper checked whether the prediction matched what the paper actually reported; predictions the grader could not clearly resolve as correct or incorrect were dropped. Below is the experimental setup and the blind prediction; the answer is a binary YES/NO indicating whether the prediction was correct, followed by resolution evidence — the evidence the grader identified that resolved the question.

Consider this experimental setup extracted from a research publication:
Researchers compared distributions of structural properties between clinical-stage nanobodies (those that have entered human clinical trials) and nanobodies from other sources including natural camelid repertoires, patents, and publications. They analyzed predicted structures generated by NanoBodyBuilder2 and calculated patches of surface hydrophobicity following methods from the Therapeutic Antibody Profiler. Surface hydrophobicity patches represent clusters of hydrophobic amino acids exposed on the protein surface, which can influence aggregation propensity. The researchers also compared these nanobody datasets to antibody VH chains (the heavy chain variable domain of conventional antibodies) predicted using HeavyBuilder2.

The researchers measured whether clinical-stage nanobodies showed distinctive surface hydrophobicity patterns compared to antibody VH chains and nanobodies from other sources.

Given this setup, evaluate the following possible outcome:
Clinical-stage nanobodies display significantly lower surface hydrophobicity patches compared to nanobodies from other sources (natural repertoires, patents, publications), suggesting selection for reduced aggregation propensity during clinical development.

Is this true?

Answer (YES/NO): NO